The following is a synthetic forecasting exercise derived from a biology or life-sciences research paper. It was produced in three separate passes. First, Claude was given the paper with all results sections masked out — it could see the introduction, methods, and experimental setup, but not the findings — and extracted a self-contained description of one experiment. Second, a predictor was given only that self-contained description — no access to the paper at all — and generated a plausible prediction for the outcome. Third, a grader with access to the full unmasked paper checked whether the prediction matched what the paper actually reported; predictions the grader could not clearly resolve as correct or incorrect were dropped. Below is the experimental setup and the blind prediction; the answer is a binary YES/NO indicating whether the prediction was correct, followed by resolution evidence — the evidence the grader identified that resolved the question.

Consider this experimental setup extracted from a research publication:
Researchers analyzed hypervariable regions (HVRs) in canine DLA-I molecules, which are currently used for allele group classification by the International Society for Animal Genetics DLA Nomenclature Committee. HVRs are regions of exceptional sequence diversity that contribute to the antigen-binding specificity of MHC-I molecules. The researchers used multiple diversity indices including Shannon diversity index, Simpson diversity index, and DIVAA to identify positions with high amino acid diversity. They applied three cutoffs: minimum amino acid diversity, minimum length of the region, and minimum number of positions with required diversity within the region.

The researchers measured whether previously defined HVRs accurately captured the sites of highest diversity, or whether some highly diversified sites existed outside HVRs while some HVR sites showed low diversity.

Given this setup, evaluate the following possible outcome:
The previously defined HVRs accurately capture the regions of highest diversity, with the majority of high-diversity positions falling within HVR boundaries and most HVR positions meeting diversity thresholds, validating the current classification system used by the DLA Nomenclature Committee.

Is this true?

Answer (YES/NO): NO